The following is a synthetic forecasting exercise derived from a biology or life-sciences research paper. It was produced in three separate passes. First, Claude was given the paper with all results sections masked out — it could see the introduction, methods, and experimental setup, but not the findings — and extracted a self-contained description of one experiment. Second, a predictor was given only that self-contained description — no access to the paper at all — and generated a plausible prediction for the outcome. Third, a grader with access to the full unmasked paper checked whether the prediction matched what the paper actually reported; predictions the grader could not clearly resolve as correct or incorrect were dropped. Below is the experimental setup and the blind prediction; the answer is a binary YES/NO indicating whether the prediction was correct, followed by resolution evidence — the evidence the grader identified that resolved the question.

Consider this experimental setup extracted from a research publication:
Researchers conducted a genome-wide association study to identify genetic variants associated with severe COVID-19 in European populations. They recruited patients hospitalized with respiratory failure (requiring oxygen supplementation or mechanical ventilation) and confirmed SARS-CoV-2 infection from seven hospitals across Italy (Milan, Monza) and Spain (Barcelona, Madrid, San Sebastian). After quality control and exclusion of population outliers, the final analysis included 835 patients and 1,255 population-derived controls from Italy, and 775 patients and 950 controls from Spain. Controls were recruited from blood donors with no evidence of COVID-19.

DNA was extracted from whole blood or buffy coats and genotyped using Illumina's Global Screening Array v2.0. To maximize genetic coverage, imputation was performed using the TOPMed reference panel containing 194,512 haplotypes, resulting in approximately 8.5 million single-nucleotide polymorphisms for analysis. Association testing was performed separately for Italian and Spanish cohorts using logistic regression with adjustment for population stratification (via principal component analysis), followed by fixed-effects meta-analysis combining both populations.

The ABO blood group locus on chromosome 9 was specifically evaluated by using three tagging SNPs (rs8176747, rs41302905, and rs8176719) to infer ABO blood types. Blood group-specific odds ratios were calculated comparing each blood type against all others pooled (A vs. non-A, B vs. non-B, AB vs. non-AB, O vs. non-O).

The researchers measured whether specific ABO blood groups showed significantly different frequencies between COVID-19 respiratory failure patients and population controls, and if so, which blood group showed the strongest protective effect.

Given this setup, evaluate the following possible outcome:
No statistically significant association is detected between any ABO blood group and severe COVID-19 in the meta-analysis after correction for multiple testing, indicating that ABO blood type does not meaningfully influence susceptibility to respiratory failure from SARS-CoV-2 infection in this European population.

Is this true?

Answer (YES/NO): NO